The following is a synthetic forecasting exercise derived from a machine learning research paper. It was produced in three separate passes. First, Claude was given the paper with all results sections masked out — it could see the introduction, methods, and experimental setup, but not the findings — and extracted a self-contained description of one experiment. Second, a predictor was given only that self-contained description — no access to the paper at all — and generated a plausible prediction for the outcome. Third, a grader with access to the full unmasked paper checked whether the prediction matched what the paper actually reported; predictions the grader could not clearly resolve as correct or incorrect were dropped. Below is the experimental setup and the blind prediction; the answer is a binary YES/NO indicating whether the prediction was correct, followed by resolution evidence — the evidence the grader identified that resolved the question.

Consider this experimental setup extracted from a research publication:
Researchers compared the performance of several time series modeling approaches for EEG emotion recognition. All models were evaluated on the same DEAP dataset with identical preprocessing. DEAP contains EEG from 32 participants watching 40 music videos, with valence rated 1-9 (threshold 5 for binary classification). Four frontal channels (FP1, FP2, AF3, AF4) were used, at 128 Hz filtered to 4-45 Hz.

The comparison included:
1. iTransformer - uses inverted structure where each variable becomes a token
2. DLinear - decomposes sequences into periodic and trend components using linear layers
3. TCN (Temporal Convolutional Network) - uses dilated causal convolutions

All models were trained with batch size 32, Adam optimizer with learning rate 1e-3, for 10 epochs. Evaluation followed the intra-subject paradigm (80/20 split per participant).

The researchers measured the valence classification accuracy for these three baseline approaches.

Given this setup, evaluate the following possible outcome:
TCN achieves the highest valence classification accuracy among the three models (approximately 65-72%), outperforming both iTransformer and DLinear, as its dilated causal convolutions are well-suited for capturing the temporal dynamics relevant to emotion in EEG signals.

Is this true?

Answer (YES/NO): NO